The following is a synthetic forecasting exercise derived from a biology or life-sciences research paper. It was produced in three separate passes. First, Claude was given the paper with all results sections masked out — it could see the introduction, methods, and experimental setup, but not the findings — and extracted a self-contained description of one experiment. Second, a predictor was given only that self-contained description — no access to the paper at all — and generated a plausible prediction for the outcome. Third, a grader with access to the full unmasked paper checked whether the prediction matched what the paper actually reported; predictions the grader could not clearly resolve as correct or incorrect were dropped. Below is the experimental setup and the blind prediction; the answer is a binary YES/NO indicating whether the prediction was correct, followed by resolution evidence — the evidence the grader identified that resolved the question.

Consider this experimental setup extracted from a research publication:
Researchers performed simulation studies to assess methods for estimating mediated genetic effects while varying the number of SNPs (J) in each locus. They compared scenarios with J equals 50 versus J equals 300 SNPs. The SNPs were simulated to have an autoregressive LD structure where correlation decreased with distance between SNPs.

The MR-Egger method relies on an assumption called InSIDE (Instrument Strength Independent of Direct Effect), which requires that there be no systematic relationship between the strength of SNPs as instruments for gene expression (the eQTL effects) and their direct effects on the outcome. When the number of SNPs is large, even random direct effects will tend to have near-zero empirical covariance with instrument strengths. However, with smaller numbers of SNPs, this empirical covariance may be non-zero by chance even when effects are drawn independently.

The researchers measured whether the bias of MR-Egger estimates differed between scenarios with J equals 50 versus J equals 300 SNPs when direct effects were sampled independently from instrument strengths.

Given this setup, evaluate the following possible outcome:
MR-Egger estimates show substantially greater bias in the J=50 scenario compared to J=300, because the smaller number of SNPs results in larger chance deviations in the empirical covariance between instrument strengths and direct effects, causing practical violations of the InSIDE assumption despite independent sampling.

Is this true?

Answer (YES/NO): YES